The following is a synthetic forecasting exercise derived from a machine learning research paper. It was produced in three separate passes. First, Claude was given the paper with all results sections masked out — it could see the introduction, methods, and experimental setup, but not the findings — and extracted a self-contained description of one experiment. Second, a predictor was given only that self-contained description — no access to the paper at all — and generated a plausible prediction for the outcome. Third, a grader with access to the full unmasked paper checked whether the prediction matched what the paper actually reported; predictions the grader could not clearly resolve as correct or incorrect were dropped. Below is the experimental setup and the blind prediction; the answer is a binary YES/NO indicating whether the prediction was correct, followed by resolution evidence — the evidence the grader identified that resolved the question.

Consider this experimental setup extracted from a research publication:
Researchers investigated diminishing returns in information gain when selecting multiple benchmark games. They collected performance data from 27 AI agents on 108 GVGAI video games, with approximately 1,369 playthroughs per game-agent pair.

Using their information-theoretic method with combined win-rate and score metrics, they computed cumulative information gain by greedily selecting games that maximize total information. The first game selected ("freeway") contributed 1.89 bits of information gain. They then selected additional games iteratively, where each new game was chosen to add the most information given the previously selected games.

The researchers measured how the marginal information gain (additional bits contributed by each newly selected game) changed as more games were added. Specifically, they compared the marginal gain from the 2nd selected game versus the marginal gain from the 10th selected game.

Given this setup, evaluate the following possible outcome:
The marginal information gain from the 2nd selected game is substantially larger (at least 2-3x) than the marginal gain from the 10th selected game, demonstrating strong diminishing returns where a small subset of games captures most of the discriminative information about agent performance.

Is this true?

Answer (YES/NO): YES